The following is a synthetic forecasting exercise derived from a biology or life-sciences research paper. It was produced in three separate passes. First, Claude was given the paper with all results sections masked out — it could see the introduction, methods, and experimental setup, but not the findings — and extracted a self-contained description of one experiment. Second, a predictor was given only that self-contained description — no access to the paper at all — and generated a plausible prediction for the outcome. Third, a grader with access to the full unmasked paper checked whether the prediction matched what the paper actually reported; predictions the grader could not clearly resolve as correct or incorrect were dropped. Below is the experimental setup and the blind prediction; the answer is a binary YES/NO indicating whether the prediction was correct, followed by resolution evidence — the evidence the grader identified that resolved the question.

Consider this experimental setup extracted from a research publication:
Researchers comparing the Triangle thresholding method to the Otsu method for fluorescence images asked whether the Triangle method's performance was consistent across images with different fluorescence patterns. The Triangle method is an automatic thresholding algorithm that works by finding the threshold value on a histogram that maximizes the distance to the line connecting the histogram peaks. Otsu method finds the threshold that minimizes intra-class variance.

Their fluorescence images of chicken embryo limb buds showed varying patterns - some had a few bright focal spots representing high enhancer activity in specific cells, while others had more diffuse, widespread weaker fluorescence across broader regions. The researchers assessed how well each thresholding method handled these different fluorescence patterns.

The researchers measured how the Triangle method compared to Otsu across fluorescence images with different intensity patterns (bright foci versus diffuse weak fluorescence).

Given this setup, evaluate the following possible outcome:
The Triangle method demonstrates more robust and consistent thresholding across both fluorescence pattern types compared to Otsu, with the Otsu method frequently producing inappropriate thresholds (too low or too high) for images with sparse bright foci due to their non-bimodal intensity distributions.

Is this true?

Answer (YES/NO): NO